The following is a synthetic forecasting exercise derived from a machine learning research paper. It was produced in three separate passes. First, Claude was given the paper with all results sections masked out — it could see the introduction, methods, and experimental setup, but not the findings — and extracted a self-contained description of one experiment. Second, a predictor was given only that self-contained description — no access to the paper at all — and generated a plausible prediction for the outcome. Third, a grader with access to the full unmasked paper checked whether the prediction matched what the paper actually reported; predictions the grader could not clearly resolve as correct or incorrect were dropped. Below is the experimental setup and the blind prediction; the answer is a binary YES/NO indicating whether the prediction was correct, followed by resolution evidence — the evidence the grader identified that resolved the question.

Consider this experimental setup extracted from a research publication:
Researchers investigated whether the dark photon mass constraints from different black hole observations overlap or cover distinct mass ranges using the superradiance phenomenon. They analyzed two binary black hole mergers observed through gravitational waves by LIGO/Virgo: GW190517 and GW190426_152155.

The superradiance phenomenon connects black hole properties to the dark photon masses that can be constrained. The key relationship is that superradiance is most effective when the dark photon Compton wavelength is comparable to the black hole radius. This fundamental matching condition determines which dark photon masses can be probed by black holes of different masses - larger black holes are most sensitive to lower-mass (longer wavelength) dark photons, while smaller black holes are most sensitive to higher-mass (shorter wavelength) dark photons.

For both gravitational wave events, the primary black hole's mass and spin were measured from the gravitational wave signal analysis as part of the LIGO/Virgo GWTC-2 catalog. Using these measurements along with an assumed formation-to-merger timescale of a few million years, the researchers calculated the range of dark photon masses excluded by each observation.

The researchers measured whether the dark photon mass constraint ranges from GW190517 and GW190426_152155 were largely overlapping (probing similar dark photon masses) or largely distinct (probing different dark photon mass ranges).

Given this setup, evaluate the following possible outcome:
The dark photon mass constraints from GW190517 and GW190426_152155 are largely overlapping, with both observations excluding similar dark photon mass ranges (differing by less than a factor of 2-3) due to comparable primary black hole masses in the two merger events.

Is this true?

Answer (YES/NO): NO